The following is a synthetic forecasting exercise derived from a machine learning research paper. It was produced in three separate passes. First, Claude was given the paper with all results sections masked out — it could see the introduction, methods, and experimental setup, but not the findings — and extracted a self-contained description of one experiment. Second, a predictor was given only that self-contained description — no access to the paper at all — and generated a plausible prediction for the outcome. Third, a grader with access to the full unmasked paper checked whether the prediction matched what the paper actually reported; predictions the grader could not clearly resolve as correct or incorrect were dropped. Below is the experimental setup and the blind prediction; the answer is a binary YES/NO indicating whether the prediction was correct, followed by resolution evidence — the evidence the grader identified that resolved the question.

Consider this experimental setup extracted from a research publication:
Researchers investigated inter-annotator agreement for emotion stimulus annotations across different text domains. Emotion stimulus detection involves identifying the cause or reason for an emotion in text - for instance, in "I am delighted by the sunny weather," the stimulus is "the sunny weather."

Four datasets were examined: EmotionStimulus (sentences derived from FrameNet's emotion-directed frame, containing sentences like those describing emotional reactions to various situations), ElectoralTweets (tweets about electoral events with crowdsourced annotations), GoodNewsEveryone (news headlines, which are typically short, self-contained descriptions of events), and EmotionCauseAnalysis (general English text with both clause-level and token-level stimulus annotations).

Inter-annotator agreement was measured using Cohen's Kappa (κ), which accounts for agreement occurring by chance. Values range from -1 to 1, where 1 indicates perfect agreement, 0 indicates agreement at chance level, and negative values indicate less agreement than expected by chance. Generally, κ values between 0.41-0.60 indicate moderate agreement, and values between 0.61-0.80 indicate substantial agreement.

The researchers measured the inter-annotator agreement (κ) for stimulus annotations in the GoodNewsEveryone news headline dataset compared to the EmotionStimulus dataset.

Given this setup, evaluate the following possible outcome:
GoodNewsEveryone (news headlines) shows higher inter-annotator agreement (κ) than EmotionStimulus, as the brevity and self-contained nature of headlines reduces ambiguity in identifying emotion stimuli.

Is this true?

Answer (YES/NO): YES